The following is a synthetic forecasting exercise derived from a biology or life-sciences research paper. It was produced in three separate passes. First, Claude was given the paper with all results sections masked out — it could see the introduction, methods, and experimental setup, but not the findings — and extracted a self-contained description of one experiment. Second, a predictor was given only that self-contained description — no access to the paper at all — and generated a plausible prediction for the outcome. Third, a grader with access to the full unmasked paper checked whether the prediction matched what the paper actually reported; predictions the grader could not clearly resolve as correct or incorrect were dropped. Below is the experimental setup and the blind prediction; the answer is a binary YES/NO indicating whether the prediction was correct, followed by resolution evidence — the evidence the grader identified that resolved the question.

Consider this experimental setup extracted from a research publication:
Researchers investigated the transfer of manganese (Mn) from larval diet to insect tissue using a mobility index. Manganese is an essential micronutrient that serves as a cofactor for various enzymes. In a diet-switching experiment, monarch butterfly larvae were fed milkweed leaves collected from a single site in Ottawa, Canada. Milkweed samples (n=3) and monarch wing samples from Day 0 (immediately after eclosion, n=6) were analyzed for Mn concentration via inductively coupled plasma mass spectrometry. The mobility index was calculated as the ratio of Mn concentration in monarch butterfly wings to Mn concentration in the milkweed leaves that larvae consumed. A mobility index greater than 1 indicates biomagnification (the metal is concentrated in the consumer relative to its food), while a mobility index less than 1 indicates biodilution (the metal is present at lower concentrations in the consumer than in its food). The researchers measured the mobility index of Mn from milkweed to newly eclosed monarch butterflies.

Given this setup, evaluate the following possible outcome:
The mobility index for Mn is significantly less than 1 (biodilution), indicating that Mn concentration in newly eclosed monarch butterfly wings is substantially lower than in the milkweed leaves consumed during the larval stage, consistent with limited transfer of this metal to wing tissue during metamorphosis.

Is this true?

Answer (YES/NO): YES